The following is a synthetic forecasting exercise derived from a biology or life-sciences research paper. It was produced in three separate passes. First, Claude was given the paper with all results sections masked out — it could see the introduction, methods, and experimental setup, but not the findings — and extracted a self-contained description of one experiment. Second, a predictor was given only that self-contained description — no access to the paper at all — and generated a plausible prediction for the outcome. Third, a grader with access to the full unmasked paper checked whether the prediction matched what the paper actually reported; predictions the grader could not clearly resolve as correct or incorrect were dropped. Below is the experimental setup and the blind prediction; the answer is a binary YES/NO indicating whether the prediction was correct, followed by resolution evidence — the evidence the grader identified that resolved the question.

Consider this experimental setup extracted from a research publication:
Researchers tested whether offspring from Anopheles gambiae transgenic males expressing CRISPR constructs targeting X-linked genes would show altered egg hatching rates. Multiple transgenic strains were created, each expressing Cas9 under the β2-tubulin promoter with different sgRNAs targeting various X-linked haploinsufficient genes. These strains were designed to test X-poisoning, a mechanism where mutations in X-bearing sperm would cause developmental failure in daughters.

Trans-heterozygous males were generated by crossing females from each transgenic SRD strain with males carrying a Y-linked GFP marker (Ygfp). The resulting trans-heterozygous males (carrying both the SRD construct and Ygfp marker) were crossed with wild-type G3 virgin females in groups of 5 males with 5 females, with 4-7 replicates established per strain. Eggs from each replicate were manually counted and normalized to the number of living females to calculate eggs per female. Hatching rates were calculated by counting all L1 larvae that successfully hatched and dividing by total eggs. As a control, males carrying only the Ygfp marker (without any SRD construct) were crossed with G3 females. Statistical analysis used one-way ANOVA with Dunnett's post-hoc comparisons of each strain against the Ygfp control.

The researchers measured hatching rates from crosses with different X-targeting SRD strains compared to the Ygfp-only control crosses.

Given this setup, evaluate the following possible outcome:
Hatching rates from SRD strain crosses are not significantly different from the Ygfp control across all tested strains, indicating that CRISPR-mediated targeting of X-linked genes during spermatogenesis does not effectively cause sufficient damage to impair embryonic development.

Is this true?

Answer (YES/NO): YES